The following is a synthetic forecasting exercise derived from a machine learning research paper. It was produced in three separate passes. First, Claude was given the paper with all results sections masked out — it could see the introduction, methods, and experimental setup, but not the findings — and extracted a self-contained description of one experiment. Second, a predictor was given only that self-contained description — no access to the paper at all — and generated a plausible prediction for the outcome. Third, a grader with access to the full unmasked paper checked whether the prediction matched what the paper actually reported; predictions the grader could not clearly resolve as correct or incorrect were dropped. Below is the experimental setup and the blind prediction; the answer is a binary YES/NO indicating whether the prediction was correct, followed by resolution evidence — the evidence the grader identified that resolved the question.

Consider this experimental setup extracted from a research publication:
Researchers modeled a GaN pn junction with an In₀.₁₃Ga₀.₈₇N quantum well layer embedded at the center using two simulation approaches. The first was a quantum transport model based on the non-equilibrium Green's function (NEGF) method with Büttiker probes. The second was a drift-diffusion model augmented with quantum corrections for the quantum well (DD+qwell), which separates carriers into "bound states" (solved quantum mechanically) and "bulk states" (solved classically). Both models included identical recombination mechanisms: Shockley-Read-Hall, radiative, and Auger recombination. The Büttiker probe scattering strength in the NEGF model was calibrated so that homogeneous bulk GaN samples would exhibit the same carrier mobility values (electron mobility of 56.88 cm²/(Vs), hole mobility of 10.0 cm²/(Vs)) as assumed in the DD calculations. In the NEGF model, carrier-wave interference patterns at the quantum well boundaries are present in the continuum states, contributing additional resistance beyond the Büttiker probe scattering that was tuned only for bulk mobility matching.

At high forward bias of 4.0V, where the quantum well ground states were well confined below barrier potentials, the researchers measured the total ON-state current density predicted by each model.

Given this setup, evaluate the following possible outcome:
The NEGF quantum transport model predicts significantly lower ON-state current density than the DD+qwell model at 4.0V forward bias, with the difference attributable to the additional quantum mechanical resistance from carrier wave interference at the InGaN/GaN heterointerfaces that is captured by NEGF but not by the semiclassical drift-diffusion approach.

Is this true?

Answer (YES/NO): YES